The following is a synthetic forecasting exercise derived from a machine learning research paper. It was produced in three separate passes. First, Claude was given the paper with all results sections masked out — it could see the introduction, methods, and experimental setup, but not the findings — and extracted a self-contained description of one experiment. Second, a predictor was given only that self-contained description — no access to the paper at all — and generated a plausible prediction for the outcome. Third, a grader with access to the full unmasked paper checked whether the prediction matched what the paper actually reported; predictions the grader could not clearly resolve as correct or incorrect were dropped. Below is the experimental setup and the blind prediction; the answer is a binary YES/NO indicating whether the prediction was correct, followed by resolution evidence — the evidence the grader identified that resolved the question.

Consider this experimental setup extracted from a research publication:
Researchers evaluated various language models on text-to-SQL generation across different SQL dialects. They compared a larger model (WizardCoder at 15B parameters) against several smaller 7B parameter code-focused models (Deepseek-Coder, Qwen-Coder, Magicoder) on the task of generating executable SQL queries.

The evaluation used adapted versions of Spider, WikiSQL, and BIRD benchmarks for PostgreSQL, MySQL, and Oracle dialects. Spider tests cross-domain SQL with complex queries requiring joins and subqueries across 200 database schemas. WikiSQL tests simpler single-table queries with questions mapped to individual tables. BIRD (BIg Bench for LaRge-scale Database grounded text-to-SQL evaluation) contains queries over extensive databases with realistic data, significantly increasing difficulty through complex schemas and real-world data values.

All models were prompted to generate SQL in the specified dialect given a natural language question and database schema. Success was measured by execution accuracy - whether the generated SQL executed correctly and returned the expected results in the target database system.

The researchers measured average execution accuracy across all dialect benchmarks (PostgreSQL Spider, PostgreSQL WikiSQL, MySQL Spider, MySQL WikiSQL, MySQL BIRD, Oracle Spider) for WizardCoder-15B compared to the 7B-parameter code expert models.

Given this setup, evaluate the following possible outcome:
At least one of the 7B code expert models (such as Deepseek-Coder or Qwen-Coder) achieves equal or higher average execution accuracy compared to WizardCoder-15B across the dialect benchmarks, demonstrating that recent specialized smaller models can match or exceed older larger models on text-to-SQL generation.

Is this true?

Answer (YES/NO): YES